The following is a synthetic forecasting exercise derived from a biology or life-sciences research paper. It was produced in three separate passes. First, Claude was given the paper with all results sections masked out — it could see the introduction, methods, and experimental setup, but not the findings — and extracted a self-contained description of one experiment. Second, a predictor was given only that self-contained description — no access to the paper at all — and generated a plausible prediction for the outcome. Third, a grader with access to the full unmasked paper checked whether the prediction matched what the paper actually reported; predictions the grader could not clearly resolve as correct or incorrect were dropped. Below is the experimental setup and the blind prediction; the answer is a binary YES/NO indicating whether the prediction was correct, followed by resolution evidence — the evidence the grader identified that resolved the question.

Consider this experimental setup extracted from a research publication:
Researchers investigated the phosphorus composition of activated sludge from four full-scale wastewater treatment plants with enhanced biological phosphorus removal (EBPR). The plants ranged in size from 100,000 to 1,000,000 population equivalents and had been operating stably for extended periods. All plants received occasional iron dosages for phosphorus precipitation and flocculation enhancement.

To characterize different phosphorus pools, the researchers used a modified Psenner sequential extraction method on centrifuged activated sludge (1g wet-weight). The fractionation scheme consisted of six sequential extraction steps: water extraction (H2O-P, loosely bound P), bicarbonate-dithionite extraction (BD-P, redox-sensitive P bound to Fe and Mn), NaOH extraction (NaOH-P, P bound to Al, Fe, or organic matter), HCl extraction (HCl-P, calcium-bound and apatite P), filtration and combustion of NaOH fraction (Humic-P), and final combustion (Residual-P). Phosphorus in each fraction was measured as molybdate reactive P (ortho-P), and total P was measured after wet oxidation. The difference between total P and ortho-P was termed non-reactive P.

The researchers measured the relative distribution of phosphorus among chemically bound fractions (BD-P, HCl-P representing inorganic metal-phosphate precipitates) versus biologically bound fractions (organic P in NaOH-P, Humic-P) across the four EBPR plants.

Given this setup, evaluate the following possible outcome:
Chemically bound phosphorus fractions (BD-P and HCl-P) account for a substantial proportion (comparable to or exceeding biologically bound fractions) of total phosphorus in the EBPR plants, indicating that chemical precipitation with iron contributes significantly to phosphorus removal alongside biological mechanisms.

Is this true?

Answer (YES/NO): YES